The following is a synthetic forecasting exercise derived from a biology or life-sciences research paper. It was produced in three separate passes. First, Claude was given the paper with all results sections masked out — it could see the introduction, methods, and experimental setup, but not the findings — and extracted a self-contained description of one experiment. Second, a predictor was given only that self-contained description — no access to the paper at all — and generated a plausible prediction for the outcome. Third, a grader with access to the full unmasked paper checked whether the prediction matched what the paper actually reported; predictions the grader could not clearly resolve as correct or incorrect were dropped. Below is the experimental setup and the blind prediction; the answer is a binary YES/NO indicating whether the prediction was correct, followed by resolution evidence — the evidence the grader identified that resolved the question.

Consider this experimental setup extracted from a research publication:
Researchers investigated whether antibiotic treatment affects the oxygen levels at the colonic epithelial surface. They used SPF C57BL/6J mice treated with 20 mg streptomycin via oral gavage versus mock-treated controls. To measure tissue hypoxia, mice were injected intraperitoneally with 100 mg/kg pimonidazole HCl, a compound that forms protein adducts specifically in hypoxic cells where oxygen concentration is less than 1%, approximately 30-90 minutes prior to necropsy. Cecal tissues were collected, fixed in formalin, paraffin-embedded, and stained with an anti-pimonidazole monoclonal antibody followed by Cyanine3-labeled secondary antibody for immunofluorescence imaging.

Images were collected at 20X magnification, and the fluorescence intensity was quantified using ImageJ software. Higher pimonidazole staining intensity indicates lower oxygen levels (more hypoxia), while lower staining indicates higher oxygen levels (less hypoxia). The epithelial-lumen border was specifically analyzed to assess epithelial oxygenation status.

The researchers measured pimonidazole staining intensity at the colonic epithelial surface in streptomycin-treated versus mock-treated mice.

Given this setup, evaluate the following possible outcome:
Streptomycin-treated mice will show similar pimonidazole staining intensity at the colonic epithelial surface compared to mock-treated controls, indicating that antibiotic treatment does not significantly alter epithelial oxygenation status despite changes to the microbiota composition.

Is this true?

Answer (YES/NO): NO